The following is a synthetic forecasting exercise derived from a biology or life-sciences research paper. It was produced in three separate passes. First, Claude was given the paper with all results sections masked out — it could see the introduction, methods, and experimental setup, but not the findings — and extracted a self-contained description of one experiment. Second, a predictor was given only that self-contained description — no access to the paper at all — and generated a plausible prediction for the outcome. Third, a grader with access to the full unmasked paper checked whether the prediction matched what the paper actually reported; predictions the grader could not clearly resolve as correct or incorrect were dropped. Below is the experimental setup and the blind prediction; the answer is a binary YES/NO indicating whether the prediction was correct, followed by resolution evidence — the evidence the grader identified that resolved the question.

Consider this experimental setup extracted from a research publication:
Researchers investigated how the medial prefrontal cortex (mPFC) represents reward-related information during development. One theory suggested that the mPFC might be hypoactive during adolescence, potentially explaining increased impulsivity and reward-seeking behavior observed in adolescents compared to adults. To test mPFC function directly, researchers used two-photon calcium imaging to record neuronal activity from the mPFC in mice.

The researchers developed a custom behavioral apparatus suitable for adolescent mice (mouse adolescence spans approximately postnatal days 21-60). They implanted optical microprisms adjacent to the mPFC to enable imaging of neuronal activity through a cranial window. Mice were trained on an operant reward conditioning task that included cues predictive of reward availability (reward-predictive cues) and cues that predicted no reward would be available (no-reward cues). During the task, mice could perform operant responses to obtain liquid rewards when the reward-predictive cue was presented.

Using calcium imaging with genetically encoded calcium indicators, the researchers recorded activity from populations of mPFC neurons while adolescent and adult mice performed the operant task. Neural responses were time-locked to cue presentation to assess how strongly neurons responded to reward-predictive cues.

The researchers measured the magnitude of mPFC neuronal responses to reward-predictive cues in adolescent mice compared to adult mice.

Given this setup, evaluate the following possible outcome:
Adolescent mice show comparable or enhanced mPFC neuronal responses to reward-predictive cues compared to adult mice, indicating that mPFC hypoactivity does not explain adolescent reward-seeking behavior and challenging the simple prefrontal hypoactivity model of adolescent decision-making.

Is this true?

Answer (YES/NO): YES